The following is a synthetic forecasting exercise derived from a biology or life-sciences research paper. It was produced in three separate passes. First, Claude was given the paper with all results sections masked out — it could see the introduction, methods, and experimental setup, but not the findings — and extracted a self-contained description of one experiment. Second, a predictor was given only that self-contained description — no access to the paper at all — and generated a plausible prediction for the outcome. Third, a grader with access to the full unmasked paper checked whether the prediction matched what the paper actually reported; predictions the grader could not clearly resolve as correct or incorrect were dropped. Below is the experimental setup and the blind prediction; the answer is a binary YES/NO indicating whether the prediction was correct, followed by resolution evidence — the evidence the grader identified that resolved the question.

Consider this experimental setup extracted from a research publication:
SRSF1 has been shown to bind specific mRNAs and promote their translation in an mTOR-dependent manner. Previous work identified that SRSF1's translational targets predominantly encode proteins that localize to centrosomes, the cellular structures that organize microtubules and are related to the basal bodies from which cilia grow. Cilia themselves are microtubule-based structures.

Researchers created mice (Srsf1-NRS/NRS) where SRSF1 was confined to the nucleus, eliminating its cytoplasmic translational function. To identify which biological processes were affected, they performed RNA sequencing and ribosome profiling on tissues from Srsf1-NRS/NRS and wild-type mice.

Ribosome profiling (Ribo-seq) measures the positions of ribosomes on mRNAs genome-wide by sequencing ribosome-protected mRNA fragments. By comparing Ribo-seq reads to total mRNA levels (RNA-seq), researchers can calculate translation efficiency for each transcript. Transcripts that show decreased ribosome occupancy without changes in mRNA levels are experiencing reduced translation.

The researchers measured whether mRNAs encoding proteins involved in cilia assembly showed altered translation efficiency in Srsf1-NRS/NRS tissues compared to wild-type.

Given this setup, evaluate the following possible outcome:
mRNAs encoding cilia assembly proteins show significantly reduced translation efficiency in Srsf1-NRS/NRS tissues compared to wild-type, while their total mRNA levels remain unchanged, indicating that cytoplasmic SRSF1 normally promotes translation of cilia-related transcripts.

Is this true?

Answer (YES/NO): YES